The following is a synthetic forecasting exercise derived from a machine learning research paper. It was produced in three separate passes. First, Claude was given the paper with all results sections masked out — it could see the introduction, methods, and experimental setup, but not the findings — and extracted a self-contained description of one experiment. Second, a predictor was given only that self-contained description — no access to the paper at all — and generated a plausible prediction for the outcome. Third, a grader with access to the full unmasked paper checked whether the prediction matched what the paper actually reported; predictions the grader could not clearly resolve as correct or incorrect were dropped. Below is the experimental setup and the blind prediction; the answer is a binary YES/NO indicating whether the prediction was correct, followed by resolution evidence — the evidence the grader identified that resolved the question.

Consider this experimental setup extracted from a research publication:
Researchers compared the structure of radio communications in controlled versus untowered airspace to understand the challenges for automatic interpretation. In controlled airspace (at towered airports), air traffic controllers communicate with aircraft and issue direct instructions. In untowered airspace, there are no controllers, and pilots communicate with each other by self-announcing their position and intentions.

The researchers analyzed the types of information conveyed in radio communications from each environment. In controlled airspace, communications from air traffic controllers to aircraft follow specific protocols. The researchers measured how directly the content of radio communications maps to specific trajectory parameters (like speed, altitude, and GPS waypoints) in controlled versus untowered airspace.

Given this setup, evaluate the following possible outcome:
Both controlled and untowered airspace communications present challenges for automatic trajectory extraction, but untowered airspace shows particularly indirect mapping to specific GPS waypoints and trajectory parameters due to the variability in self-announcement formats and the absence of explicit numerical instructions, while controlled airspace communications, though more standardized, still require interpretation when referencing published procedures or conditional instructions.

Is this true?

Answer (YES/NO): NO